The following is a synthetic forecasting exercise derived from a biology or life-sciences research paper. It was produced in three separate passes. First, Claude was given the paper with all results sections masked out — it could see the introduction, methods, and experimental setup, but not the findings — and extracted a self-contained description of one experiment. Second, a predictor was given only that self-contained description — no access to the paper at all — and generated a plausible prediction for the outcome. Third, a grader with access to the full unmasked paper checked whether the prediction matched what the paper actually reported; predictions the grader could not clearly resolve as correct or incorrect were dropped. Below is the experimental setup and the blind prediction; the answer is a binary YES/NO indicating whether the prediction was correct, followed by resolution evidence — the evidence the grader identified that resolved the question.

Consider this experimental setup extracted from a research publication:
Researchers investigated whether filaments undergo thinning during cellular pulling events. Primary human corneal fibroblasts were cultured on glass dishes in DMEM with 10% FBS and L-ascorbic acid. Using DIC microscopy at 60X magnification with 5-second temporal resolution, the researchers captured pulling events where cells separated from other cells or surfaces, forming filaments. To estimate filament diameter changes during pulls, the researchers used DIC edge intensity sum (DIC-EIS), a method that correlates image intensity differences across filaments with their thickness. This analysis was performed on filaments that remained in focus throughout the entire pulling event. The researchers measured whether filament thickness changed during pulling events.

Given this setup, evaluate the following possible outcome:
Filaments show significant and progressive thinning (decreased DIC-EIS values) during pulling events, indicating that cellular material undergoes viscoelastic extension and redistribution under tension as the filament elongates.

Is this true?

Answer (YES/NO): YES